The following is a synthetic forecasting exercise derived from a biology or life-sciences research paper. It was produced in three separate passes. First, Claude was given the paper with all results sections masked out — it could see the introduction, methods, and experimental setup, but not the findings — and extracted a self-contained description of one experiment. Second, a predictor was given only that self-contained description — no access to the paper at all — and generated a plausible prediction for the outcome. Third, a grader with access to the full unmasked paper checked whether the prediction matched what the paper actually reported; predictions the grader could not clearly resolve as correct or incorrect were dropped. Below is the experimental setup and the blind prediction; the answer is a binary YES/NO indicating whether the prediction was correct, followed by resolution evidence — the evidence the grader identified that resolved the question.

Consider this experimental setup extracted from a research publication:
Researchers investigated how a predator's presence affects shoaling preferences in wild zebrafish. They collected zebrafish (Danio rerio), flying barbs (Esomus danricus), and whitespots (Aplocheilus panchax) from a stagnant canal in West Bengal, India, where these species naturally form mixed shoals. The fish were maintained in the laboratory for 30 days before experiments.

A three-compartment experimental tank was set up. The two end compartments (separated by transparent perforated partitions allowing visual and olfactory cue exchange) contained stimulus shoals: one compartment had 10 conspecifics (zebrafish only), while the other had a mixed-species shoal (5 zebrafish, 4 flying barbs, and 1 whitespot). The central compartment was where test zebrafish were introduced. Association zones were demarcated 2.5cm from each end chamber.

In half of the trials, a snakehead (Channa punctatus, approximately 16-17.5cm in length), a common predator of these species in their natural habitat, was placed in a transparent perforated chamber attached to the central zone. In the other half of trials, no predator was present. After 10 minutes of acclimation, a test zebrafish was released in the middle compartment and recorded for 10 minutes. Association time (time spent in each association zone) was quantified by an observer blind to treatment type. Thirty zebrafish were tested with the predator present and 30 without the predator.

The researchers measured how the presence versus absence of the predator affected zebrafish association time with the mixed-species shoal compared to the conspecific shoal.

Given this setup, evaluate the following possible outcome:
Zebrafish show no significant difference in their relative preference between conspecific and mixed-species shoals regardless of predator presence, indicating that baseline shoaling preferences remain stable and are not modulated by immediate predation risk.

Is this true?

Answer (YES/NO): NO